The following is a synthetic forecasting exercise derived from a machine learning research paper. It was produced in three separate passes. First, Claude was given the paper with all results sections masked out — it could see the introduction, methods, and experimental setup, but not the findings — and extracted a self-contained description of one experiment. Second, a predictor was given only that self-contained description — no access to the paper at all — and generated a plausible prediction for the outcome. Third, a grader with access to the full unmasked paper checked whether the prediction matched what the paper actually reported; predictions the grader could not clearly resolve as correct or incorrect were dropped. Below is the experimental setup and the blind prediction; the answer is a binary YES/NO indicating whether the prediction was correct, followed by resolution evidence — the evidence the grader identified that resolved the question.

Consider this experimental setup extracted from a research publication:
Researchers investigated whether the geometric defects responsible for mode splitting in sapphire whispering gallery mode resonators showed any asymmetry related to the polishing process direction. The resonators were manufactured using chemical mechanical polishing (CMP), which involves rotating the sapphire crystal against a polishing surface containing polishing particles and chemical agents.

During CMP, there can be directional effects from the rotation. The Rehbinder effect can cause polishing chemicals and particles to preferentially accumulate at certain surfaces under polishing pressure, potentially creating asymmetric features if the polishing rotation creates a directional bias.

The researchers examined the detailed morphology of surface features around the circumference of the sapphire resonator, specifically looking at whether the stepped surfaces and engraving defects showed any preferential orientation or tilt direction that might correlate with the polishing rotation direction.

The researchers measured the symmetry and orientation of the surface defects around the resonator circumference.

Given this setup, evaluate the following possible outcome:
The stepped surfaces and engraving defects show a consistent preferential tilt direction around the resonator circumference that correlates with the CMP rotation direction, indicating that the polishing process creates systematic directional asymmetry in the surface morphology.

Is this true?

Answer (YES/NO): YES